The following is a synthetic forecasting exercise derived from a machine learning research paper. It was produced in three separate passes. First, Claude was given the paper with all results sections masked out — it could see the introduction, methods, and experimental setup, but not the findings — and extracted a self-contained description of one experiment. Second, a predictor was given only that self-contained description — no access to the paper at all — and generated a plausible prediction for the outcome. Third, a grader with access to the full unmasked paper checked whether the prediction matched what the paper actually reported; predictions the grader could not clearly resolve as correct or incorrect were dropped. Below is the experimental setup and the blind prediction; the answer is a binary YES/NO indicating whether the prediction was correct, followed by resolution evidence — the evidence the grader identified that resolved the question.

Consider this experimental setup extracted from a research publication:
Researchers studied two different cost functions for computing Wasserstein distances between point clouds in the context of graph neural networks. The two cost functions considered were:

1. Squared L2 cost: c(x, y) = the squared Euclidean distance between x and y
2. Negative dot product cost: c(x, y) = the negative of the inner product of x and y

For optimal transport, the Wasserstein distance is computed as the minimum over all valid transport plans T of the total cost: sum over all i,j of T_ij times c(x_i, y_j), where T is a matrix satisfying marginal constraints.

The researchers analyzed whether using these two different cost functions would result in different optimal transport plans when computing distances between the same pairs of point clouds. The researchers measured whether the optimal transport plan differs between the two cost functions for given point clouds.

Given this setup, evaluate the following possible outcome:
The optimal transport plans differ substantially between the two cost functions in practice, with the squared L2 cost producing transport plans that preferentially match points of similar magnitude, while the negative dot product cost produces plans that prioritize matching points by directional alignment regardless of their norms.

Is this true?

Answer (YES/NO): NO